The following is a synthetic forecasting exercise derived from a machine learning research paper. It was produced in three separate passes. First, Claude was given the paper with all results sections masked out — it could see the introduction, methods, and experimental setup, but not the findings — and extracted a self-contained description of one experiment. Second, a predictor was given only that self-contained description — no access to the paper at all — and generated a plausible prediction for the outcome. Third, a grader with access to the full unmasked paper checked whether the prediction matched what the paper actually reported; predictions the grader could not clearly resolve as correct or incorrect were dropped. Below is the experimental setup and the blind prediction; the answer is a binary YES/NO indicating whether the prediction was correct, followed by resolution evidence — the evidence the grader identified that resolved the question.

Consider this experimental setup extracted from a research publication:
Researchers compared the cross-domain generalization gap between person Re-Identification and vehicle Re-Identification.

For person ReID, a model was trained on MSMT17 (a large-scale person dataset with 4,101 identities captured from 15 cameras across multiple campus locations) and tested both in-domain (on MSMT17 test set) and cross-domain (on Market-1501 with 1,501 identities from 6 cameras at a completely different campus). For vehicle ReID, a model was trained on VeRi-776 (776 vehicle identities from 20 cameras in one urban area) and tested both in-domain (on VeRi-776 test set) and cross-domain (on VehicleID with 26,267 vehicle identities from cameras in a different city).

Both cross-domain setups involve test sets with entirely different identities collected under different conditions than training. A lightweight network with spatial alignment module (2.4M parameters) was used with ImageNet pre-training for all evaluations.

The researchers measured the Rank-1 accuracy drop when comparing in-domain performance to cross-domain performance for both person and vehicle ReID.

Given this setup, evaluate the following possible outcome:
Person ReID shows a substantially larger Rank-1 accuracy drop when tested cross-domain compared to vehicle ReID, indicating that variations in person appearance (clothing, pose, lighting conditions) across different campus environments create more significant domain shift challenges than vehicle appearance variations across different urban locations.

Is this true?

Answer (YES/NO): NO